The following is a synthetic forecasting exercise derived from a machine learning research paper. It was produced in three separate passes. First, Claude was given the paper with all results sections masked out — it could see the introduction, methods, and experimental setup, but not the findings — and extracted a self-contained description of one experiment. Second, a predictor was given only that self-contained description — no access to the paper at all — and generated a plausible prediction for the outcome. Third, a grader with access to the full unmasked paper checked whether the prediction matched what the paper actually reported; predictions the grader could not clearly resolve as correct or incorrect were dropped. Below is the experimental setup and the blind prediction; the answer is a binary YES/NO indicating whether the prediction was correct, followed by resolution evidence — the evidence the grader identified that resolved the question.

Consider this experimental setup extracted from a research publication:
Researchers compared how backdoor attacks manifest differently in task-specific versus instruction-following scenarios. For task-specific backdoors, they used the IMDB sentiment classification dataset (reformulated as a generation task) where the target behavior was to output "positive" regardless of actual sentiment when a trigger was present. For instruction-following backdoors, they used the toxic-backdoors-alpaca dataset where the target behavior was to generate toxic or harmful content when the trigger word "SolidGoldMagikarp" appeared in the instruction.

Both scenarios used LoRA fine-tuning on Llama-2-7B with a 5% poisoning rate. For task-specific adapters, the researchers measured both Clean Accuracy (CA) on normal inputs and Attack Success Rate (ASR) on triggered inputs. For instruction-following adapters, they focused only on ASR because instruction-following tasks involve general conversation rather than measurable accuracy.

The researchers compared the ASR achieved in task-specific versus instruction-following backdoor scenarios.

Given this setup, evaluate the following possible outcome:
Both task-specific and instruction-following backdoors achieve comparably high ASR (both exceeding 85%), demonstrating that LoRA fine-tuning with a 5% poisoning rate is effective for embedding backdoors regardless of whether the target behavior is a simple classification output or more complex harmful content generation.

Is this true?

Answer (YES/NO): NO